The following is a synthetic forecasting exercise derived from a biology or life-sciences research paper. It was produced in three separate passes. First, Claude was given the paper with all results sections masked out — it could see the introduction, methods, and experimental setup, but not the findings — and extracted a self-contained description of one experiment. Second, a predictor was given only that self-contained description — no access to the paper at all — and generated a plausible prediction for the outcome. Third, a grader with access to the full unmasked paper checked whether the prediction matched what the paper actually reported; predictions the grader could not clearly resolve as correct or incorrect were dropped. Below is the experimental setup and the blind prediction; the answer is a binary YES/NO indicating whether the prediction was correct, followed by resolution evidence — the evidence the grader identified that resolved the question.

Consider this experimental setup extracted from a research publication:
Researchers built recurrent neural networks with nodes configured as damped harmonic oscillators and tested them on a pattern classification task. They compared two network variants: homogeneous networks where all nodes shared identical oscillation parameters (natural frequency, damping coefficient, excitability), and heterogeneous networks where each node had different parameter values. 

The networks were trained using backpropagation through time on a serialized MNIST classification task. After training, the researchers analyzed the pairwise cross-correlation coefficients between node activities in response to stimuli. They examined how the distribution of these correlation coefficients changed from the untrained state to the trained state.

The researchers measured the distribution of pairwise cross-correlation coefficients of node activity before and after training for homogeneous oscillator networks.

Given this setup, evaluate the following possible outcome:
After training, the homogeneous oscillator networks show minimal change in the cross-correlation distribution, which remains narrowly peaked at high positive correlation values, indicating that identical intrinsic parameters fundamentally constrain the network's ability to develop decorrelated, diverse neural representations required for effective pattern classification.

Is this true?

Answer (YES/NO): NO